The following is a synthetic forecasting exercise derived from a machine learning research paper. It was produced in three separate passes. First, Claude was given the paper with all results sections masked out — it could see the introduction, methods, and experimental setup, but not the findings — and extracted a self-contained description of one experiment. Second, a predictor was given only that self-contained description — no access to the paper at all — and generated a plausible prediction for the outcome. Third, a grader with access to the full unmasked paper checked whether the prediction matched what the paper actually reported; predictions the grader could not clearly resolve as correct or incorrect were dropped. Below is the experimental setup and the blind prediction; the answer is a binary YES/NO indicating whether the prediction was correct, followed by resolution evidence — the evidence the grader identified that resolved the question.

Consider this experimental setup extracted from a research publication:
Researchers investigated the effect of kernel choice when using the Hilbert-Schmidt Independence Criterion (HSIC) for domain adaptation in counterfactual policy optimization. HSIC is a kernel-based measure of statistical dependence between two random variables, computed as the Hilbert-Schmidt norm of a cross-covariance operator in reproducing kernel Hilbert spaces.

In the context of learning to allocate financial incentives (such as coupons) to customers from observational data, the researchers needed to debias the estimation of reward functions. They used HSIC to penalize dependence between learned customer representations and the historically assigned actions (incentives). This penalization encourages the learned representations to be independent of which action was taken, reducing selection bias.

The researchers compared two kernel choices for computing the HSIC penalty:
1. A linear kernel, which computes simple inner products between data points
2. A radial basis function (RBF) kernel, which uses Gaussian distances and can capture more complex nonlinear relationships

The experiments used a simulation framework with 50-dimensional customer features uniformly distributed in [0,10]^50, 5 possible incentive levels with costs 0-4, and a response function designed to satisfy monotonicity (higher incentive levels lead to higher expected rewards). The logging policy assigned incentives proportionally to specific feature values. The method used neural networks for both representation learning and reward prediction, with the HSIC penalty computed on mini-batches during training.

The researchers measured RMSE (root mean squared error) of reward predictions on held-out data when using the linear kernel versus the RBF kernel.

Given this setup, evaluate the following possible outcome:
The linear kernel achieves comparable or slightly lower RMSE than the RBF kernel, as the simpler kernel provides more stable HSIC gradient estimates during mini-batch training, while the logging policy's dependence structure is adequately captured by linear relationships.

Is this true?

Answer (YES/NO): YES